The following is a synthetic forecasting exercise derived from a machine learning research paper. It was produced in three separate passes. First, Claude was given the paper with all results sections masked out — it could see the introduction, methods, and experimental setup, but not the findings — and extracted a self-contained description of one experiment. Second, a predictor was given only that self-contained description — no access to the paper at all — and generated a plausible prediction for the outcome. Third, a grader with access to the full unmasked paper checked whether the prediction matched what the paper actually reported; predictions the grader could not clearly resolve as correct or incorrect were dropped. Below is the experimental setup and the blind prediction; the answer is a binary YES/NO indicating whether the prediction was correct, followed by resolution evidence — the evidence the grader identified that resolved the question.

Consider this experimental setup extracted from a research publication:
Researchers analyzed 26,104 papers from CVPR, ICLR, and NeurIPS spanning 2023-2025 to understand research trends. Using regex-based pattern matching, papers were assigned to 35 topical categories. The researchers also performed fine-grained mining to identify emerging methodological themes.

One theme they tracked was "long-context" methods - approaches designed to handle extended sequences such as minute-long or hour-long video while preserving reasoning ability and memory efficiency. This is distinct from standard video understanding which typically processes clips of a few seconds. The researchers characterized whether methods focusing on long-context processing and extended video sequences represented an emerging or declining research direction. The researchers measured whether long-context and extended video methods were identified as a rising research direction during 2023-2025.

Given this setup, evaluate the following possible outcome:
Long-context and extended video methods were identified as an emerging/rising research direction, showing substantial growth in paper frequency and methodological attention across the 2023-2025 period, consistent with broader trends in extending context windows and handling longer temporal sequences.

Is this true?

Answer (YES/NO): YES